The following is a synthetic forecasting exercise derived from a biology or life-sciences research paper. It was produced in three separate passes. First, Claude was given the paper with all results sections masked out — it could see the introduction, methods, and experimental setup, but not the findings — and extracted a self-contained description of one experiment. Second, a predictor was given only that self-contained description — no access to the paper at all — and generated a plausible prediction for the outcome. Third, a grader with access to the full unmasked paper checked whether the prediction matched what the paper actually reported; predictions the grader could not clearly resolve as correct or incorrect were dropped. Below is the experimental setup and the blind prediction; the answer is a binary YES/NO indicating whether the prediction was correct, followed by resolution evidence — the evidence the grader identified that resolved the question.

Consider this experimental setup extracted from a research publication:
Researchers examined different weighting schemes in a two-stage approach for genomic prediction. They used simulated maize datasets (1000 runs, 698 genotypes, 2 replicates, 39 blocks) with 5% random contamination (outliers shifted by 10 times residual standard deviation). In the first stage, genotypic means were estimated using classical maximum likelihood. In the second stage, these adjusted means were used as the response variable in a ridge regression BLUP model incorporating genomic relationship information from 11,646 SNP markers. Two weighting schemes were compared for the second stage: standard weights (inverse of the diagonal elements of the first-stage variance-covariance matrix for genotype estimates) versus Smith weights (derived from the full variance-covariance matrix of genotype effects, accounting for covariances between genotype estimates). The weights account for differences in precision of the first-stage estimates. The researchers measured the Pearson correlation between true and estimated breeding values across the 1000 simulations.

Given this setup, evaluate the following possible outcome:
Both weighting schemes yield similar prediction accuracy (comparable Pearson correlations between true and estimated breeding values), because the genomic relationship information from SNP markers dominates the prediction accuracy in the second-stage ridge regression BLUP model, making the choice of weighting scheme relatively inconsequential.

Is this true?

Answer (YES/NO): NO